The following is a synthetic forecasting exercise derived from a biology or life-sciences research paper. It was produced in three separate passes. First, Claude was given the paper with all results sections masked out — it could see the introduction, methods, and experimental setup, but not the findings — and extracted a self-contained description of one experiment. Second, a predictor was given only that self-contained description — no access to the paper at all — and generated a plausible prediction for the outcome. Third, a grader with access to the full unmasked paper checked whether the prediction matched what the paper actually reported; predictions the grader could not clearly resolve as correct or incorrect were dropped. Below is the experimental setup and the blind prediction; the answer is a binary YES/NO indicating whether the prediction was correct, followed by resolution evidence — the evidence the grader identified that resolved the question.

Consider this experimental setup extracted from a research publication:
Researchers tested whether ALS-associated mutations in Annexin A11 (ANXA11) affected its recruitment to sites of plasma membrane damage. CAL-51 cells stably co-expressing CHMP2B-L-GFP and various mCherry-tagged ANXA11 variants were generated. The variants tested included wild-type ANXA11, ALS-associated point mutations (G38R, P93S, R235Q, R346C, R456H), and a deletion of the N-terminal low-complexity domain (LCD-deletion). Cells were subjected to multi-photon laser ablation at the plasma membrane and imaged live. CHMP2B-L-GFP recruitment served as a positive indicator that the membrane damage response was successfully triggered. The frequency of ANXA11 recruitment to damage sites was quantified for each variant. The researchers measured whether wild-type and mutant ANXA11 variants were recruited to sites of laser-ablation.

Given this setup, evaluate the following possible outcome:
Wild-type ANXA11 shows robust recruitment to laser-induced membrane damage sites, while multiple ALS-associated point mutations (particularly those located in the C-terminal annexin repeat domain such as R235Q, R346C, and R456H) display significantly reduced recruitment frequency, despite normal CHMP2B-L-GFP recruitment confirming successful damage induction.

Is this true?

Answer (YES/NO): NO